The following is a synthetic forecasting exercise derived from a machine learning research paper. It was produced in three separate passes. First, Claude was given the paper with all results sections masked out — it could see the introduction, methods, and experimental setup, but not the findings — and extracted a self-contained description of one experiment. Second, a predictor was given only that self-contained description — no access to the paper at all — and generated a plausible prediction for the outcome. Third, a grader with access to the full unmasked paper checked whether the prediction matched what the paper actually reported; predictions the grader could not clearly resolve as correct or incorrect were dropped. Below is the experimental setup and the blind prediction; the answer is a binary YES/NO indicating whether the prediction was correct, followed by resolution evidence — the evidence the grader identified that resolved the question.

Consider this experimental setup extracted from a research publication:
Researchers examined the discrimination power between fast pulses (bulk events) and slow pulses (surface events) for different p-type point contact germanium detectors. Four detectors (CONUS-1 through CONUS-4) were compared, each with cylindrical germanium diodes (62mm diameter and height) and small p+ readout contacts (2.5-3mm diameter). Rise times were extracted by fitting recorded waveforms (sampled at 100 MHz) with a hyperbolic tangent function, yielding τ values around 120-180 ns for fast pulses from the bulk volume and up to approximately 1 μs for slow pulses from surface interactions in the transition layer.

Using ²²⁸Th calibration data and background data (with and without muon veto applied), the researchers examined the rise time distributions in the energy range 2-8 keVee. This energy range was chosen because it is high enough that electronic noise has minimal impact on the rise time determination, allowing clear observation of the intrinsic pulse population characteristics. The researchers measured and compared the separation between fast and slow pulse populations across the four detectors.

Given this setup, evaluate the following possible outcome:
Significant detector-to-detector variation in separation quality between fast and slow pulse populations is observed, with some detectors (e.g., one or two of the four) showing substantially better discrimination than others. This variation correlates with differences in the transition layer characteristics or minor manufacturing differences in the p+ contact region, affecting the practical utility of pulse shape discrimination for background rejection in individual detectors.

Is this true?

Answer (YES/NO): NO